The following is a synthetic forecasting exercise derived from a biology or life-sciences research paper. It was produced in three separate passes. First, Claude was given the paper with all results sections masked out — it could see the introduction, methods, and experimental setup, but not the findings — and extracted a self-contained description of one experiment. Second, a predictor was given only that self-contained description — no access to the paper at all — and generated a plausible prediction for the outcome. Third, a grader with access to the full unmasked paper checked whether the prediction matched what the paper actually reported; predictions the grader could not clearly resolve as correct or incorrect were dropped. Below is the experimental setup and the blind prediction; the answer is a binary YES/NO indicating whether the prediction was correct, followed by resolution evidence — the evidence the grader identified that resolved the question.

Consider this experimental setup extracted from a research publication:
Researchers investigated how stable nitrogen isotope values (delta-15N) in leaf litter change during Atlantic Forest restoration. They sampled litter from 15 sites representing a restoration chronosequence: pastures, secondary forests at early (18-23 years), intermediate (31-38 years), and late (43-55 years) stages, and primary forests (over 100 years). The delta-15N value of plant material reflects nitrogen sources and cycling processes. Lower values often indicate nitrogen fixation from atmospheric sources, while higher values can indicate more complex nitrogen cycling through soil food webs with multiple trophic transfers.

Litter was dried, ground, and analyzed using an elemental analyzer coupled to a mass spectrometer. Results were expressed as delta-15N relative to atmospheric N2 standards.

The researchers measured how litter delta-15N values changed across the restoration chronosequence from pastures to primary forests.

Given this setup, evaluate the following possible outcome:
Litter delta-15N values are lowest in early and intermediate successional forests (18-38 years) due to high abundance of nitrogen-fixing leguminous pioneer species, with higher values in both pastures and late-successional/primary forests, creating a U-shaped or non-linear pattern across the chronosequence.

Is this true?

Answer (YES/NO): NO